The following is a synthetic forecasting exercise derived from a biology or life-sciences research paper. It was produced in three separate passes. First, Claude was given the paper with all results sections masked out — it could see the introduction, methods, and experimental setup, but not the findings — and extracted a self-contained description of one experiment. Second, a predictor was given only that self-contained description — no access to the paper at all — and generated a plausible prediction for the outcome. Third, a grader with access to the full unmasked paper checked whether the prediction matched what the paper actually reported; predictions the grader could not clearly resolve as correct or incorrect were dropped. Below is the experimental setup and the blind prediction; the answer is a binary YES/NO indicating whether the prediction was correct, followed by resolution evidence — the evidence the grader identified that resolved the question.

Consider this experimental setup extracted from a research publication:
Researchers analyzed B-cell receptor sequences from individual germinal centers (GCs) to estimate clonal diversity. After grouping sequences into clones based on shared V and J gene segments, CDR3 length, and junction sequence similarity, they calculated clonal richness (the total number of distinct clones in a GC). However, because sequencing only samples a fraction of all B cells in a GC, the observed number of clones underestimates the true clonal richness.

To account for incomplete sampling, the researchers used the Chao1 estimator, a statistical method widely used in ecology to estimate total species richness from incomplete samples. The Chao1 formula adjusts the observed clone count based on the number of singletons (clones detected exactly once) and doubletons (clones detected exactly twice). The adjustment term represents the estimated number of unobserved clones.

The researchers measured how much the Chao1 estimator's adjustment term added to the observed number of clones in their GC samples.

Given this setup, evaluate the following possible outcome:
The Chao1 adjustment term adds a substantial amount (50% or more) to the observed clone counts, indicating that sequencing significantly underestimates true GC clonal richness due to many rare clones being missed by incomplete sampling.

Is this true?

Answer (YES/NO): YES